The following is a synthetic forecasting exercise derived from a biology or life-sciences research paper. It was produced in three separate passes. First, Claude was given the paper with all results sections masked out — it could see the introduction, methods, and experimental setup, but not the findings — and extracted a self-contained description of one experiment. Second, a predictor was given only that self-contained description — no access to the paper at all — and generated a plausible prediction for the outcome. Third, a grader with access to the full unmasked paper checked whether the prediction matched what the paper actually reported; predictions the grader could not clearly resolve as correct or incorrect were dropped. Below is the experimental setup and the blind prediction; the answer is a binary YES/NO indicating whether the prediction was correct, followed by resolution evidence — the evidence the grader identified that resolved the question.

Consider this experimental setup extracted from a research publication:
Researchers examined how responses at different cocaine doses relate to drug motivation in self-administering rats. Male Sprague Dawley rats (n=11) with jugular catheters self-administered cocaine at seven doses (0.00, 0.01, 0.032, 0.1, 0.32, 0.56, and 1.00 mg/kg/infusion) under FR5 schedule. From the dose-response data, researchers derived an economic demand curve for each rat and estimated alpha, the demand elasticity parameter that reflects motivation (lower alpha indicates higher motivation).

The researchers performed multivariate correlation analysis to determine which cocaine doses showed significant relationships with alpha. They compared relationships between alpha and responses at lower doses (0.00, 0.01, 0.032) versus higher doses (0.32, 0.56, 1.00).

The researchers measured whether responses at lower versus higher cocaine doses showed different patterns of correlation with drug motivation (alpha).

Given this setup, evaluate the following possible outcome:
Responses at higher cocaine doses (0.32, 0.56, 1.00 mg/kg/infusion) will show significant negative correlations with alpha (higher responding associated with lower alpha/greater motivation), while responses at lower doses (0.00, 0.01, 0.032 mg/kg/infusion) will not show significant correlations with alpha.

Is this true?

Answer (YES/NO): NO